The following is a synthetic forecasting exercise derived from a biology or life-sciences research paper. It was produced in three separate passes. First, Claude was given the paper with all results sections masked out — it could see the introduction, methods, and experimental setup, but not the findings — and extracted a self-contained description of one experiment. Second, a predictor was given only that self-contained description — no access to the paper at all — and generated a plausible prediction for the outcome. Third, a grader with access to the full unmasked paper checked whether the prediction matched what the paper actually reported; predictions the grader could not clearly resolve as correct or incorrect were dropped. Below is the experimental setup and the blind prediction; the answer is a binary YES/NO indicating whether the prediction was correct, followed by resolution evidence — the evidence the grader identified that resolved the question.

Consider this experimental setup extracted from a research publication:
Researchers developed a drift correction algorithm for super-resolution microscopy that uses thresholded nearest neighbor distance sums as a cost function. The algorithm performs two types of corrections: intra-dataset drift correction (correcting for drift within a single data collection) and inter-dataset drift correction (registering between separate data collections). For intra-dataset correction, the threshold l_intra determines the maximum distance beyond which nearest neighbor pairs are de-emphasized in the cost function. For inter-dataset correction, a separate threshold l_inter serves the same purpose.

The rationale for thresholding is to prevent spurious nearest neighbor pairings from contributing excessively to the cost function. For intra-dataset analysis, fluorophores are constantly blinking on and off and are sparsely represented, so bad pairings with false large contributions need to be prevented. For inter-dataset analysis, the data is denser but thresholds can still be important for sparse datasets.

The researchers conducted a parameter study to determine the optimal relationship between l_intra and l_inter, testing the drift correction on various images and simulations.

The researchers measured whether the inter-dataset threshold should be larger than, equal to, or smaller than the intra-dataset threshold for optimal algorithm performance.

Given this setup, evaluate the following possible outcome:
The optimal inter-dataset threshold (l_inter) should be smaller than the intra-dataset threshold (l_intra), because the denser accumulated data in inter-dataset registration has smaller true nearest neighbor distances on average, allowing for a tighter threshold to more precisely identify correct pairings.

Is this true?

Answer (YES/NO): NO